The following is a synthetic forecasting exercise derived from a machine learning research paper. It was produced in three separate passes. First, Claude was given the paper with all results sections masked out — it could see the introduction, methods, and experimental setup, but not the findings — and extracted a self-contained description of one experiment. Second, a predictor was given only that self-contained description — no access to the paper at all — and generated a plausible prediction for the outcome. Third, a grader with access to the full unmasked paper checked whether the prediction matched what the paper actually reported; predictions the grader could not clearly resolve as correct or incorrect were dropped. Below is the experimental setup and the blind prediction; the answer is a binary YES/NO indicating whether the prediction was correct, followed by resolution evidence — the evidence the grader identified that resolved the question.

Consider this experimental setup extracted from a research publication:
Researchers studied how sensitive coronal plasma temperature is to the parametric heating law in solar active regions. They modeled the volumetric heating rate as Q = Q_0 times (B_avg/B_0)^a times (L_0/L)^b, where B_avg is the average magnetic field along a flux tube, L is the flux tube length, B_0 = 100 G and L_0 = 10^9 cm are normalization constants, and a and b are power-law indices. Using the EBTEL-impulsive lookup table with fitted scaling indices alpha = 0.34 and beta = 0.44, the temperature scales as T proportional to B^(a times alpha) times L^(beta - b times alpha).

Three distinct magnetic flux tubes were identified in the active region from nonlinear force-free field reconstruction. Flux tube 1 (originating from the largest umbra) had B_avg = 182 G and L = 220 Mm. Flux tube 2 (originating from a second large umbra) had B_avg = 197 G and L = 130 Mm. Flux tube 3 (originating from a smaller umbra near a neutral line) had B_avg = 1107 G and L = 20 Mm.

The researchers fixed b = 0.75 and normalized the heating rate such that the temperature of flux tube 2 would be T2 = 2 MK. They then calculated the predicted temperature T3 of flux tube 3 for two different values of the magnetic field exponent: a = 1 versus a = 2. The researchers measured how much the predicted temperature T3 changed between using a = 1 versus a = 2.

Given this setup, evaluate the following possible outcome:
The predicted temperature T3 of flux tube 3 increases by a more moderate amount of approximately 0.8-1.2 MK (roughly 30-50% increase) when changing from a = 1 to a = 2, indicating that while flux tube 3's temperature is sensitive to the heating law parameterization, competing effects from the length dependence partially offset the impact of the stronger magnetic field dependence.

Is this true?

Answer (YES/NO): NO